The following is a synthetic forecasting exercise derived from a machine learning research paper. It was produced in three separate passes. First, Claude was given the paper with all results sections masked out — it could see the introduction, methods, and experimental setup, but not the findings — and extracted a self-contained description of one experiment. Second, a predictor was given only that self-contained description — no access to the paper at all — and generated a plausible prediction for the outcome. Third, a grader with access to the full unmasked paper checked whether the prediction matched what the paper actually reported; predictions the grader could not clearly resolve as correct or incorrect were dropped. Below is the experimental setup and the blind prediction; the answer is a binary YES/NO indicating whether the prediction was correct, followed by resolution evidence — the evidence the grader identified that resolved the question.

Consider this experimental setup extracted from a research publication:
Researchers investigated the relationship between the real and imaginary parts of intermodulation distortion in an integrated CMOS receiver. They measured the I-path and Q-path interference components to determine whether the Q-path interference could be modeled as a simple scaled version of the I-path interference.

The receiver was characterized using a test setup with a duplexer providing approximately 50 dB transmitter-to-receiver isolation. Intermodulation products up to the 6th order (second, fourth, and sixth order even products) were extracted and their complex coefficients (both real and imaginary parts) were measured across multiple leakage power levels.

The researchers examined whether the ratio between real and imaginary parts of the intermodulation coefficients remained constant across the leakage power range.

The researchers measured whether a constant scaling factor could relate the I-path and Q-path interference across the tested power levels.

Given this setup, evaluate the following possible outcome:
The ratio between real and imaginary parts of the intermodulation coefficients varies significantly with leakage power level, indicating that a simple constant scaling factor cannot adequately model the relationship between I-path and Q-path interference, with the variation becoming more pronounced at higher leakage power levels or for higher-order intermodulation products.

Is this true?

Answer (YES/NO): YES